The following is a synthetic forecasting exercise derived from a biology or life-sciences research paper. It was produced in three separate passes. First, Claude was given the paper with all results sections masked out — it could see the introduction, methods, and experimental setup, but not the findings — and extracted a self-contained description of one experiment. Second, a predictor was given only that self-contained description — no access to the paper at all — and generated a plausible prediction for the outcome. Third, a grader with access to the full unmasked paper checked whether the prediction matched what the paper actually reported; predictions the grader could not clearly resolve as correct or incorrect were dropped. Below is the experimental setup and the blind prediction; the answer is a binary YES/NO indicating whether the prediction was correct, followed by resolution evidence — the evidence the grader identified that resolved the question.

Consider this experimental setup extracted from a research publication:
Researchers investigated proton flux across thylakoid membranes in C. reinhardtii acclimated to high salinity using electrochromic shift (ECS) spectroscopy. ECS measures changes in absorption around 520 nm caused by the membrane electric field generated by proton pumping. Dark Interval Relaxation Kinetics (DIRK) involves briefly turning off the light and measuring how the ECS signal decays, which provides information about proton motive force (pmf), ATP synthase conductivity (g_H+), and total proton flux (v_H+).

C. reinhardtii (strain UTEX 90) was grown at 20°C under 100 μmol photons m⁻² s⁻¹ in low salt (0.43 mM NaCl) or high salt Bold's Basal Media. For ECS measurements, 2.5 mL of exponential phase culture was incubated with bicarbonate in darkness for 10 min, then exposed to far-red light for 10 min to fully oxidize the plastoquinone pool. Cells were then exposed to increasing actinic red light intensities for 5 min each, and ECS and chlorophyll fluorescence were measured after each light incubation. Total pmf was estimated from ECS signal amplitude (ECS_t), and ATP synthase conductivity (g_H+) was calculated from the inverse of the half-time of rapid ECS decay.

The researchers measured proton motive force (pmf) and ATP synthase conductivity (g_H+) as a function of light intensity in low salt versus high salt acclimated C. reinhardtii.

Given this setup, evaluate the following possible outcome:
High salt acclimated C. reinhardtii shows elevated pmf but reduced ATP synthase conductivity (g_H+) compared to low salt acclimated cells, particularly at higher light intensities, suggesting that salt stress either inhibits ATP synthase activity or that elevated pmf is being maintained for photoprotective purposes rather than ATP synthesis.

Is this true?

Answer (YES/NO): NO